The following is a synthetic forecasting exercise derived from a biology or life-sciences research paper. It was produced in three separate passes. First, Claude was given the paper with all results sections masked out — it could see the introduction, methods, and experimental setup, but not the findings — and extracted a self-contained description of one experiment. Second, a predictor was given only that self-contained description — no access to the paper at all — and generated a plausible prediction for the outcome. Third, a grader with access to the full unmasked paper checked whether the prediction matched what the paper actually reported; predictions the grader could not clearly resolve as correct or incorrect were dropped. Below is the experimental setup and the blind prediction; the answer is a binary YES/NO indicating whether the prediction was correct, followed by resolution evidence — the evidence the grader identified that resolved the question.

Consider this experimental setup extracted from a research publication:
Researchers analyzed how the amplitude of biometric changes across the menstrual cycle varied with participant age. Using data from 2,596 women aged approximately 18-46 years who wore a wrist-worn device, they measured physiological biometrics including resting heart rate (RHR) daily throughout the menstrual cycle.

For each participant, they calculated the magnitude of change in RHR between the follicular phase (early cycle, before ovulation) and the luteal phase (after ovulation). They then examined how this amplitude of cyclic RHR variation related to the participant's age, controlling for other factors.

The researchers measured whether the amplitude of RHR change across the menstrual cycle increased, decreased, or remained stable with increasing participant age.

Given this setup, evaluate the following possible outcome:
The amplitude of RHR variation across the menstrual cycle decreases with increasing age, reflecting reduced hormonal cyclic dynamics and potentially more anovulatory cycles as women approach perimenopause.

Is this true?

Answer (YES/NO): YES